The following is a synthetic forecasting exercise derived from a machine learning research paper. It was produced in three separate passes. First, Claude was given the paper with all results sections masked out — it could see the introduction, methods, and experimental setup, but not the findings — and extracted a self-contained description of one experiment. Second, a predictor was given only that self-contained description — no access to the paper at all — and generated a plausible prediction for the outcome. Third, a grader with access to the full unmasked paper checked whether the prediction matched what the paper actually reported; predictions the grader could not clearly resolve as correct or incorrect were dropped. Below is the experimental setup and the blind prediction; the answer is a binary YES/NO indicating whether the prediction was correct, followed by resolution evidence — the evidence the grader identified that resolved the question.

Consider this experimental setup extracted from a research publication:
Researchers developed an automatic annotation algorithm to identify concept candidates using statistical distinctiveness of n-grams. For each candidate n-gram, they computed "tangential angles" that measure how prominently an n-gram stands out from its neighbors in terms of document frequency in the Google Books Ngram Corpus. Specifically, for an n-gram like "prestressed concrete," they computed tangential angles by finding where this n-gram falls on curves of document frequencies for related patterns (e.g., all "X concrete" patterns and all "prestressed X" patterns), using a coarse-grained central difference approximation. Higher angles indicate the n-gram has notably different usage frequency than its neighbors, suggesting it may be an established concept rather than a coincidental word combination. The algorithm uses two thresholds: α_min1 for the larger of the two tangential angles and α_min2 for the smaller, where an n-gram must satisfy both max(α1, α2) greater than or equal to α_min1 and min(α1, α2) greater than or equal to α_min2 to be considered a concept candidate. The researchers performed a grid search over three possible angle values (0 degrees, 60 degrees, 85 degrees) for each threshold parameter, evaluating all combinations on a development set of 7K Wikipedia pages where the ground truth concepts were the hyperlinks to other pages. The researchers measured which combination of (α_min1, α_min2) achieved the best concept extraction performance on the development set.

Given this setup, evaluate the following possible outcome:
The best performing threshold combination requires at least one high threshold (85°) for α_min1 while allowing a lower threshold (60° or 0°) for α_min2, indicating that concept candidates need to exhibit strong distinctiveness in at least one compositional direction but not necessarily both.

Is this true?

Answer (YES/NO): NO